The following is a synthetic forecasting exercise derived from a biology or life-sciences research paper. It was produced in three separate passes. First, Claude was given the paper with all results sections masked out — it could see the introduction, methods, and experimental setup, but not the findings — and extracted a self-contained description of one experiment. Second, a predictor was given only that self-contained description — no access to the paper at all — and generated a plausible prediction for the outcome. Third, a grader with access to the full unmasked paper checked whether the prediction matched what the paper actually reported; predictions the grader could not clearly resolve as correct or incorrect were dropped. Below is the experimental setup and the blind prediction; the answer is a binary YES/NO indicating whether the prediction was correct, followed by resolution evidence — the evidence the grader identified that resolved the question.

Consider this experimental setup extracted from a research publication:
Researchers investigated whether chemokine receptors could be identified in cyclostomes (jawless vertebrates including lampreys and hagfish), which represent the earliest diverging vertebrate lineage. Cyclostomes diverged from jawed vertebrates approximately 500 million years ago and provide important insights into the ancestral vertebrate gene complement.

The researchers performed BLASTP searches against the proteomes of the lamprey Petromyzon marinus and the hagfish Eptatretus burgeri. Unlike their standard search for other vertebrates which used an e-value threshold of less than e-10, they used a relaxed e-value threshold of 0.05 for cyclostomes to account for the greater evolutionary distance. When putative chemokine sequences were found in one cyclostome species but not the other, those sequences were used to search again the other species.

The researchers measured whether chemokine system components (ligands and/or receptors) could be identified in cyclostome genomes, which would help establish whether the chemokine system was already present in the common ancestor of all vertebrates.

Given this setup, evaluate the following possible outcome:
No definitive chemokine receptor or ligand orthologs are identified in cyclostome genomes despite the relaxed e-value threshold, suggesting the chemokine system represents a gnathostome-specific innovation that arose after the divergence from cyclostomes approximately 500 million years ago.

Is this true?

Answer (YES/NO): NO